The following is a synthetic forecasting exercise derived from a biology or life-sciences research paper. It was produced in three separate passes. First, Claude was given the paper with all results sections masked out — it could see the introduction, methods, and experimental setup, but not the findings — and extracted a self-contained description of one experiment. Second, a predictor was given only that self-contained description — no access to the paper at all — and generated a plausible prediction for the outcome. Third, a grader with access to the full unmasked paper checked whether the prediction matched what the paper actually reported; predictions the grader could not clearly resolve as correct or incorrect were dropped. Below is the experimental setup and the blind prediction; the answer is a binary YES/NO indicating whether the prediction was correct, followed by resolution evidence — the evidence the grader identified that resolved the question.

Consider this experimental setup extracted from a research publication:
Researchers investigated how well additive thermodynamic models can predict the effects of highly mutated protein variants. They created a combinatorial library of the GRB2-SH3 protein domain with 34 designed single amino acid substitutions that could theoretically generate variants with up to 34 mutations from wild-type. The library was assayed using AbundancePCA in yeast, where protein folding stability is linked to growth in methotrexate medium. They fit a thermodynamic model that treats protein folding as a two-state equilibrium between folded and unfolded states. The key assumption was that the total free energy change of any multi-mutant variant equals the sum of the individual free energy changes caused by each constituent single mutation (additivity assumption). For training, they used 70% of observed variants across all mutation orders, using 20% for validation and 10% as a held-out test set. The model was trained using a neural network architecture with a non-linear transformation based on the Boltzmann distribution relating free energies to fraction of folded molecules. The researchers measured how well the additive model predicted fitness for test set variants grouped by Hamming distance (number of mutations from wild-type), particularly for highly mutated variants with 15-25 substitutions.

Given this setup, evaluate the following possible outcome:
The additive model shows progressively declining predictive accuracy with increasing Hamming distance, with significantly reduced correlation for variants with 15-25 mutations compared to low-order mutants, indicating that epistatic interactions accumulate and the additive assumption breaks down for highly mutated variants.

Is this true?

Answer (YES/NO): NO